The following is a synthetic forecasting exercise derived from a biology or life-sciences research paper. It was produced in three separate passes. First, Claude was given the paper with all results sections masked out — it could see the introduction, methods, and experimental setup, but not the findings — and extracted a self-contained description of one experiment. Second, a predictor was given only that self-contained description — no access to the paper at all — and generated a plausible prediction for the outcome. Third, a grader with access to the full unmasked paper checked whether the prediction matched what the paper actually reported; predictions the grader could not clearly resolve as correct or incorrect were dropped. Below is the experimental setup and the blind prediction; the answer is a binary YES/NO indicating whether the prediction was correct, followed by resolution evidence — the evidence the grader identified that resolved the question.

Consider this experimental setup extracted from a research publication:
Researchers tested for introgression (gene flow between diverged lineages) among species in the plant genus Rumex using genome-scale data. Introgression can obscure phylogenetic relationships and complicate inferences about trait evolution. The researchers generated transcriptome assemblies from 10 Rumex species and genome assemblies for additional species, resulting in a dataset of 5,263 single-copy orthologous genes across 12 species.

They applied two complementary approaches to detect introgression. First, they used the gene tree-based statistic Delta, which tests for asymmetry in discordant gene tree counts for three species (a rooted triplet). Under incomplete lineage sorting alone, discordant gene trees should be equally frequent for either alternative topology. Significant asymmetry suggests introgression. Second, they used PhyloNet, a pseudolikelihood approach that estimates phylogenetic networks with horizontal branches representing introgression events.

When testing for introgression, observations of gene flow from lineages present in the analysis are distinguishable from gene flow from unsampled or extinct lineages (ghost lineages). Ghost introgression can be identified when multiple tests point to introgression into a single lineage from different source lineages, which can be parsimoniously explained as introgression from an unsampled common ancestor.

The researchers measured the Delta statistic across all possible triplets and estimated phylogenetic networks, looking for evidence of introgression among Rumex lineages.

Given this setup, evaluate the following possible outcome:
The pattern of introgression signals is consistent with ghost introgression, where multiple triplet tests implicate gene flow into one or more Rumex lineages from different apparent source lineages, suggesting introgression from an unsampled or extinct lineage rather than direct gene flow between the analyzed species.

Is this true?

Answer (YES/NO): YES